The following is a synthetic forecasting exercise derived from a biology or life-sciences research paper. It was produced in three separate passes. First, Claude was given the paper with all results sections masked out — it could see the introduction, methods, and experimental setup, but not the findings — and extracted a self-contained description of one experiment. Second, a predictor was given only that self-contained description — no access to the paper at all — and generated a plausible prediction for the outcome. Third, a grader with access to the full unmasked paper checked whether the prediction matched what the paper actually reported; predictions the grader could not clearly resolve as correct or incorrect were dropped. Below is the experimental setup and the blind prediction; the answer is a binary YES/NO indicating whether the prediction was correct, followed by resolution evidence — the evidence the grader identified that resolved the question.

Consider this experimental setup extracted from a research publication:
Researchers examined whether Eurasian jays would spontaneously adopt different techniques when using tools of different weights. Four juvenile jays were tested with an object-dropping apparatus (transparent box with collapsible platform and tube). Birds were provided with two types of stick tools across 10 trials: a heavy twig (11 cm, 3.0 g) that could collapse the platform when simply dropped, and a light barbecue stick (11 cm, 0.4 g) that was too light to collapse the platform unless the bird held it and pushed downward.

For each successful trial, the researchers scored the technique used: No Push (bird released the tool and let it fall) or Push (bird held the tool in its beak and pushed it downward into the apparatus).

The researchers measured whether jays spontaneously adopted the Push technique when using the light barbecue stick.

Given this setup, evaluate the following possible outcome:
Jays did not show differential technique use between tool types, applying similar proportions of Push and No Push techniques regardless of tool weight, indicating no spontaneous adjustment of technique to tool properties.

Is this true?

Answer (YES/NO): NO